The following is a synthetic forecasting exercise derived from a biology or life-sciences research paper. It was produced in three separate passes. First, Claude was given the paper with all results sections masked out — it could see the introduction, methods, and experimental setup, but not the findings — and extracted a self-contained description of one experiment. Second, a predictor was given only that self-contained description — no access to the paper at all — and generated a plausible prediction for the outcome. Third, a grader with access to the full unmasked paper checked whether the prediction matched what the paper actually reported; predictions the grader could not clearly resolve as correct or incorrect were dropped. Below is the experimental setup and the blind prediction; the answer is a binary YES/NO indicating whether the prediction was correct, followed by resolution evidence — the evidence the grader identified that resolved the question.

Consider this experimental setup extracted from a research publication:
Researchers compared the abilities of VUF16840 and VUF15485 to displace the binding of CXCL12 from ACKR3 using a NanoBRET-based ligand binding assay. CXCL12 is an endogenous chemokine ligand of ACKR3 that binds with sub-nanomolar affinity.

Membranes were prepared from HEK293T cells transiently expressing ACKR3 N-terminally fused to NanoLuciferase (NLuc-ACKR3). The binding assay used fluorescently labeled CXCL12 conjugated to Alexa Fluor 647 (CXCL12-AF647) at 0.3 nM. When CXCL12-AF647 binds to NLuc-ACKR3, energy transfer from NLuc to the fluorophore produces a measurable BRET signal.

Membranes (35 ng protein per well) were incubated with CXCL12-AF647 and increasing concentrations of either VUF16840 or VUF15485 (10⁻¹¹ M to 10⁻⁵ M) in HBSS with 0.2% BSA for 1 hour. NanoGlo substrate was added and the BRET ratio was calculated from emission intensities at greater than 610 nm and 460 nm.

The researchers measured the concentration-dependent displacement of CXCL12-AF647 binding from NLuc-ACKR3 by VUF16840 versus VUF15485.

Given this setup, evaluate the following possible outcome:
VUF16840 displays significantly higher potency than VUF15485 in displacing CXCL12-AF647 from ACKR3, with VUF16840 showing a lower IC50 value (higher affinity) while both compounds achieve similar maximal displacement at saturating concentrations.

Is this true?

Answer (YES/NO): YES